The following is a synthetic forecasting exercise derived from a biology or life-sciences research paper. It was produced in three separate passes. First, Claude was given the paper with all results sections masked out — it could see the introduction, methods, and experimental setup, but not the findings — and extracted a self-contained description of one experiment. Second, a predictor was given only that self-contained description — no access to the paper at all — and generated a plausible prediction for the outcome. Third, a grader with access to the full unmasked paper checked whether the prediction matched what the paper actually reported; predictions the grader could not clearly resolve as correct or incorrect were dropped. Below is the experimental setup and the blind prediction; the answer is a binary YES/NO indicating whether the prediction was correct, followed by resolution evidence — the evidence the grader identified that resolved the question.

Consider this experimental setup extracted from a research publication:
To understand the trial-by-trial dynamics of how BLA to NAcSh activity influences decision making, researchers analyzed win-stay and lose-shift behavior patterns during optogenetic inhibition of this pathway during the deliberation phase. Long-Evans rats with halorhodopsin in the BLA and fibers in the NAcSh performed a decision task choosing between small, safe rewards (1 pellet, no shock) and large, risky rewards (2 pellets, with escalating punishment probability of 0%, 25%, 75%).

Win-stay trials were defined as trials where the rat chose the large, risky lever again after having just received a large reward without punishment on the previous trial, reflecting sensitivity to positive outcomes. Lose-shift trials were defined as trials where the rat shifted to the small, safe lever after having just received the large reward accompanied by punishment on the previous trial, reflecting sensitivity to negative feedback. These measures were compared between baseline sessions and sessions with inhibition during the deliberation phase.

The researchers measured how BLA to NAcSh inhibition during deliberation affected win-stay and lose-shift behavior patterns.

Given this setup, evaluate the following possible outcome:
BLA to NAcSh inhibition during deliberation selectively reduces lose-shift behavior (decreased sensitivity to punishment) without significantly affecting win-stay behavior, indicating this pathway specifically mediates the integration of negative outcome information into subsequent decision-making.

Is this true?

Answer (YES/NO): NO